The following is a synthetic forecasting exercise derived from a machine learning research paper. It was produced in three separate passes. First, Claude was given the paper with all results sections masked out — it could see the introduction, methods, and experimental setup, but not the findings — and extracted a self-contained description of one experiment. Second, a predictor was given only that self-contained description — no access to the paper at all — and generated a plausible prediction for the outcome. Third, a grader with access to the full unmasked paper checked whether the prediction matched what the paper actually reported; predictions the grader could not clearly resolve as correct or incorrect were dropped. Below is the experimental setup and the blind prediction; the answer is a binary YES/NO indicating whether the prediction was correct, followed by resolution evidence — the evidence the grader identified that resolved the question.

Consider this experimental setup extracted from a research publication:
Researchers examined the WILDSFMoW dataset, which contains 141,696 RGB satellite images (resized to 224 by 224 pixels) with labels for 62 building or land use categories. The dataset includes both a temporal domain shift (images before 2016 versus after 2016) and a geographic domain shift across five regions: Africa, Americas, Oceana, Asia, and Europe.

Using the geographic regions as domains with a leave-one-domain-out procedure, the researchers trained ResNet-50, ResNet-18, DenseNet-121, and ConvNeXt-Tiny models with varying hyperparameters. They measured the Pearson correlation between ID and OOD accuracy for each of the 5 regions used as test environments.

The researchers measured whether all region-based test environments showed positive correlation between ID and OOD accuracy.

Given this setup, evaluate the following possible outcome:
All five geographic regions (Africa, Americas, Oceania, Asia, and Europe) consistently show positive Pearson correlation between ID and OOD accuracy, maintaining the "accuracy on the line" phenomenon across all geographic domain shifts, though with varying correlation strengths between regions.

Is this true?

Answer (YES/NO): YES